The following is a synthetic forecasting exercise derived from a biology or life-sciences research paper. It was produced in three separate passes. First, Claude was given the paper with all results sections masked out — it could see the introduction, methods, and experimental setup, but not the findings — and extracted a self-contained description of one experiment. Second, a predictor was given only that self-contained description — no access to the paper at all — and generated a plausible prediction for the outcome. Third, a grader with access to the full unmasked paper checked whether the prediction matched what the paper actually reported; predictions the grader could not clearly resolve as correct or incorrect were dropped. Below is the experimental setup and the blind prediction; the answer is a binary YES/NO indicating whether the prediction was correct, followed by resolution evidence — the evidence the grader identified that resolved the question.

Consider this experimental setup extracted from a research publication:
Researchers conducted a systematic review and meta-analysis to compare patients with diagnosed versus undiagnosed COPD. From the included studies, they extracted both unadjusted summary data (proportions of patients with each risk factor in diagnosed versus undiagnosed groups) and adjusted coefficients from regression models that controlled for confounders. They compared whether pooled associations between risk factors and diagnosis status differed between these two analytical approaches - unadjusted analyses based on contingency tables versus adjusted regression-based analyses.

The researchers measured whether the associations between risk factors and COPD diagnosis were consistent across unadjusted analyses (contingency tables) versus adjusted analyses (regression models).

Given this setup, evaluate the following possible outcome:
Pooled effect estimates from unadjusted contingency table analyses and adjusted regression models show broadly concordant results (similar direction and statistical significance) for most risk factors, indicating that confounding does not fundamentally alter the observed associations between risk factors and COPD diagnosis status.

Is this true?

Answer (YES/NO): NO